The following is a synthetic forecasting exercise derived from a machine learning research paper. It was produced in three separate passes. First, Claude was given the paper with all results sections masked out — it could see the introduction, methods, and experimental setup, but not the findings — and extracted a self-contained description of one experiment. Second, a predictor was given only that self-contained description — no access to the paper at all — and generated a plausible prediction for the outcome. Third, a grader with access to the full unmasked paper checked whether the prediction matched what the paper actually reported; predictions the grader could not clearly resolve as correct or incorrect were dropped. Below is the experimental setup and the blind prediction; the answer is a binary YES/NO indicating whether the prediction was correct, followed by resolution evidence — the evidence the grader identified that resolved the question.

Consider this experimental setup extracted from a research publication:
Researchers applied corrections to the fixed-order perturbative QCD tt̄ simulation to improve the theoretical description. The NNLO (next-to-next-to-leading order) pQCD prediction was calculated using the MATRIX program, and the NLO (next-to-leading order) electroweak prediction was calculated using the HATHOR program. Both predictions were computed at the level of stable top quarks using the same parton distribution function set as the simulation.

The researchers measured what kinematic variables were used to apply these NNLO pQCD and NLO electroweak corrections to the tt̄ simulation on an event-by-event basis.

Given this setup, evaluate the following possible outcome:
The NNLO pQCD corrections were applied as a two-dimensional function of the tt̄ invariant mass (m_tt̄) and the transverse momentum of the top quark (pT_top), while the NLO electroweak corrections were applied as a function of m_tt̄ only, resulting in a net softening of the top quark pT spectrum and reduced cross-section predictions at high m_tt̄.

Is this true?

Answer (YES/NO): NO